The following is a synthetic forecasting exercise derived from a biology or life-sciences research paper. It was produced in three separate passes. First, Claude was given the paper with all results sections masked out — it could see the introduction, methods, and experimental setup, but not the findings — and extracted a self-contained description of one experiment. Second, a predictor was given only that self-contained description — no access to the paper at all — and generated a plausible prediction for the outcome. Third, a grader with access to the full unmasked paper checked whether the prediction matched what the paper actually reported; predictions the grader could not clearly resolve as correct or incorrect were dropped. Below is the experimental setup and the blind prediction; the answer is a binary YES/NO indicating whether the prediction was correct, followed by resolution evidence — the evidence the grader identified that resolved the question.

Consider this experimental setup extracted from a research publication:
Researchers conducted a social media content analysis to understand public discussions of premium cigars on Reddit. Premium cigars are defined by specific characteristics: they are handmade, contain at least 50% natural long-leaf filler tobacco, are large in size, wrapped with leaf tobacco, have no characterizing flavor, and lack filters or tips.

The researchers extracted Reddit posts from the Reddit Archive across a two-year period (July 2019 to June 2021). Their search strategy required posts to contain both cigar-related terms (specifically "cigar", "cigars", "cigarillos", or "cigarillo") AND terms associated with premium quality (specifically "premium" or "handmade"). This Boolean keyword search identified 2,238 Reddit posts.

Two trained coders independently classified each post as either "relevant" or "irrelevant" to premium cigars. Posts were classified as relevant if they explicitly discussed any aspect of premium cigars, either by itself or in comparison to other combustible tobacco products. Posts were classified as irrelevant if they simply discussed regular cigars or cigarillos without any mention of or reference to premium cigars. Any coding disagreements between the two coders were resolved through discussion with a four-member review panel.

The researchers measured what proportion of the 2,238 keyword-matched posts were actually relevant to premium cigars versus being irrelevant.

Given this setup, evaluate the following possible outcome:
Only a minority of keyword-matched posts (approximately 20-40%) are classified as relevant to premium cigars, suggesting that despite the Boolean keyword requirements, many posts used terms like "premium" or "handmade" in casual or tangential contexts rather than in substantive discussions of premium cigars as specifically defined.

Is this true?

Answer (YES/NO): NO